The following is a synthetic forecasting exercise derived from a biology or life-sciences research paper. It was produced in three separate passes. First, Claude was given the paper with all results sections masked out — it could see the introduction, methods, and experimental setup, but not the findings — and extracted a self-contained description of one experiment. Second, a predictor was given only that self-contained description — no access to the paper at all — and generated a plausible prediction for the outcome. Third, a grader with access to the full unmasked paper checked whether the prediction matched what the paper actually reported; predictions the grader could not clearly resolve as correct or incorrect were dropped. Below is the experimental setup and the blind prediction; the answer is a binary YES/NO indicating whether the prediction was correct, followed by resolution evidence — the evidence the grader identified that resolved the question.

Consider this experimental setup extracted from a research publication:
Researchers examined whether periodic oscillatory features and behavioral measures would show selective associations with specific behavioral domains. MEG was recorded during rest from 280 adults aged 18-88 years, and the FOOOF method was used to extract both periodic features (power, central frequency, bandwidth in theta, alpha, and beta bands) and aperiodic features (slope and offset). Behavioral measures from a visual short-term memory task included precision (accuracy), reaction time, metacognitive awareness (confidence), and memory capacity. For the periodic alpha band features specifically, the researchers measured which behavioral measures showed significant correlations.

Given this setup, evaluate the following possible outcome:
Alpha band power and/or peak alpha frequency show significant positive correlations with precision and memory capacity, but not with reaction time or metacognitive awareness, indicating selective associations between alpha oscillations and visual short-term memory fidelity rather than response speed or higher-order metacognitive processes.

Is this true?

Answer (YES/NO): NO